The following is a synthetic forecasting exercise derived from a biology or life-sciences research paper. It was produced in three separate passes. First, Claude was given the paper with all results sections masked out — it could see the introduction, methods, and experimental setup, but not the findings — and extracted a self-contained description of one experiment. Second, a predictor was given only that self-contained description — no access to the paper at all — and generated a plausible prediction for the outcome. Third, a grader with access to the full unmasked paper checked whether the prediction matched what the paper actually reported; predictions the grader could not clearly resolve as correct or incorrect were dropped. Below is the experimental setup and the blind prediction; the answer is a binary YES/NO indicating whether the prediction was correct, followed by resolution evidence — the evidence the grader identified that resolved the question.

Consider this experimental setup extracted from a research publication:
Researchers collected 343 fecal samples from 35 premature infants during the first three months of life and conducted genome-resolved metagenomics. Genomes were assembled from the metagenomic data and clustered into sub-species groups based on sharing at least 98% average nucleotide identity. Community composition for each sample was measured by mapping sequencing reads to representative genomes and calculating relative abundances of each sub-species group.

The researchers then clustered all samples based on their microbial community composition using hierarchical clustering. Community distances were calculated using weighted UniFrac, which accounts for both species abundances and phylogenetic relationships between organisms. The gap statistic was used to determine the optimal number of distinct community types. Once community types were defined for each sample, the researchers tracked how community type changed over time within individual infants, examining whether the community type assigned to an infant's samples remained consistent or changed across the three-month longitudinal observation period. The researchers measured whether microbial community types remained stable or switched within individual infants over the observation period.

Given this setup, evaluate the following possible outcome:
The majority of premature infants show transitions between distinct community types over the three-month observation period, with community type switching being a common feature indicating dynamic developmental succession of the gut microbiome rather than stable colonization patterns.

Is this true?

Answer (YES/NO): YES